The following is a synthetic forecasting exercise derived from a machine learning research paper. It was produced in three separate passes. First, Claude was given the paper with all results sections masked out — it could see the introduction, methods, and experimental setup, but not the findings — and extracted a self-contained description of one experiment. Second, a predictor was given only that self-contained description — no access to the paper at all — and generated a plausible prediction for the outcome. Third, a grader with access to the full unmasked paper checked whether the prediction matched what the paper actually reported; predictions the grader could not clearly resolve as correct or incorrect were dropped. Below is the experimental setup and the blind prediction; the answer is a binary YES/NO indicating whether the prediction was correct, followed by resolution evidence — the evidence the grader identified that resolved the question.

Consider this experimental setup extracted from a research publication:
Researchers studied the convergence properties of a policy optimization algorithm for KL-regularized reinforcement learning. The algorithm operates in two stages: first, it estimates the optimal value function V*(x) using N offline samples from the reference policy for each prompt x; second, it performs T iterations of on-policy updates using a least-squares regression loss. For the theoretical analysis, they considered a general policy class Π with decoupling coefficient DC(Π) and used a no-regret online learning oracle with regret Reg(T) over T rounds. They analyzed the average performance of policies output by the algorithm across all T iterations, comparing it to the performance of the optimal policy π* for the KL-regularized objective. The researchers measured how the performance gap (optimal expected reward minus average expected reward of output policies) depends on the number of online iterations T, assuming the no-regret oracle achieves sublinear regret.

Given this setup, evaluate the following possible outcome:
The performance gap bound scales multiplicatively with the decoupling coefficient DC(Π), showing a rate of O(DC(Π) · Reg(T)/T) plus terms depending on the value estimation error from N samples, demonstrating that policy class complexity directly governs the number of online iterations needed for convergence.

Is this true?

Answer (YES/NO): NO